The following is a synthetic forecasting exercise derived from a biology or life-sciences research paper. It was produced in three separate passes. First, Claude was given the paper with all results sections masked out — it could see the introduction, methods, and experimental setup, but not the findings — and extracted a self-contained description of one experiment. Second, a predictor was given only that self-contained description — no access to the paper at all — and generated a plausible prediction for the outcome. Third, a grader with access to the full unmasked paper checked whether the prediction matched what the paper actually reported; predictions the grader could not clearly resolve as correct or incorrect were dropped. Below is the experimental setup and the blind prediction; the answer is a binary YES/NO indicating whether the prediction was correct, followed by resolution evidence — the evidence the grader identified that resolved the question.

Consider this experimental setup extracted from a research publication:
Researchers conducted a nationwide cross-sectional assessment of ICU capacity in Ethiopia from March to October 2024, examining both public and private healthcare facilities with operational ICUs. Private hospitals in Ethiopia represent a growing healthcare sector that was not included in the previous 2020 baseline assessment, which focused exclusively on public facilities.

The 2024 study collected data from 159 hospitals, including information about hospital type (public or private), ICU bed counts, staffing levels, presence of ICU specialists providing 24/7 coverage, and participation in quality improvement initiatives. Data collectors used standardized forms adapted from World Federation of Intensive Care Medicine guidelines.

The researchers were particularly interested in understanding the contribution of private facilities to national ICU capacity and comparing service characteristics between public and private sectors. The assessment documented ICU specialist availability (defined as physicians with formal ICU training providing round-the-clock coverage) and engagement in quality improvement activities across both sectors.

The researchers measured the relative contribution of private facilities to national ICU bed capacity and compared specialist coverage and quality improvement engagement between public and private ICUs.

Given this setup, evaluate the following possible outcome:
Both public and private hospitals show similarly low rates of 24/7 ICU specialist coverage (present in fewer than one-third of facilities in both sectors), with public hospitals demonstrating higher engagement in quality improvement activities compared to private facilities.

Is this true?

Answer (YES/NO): NO